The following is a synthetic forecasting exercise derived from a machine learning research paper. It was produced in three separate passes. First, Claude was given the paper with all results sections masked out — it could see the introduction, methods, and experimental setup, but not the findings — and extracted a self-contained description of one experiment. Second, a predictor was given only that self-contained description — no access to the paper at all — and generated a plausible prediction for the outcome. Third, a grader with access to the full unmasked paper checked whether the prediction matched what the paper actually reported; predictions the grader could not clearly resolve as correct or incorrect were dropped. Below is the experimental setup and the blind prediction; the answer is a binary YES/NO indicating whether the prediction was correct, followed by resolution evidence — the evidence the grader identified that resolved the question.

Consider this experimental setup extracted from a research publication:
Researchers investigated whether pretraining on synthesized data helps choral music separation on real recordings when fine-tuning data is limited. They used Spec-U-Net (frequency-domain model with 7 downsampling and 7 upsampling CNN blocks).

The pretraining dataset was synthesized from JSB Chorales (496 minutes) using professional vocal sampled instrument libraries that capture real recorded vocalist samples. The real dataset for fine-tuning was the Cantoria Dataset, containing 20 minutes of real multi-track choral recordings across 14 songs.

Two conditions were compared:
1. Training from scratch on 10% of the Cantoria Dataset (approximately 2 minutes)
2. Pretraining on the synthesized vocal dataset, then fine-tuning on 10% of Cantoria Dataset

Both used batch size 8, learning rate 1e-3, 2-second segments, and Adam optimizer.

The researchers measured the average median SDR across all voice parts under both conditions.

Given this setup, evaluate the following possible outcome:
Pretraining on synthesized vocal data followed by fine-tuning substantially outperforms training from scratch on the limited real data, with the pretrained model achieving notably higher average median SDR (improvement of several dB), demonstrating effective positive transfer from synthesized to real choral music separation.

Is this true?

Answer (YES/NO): NO